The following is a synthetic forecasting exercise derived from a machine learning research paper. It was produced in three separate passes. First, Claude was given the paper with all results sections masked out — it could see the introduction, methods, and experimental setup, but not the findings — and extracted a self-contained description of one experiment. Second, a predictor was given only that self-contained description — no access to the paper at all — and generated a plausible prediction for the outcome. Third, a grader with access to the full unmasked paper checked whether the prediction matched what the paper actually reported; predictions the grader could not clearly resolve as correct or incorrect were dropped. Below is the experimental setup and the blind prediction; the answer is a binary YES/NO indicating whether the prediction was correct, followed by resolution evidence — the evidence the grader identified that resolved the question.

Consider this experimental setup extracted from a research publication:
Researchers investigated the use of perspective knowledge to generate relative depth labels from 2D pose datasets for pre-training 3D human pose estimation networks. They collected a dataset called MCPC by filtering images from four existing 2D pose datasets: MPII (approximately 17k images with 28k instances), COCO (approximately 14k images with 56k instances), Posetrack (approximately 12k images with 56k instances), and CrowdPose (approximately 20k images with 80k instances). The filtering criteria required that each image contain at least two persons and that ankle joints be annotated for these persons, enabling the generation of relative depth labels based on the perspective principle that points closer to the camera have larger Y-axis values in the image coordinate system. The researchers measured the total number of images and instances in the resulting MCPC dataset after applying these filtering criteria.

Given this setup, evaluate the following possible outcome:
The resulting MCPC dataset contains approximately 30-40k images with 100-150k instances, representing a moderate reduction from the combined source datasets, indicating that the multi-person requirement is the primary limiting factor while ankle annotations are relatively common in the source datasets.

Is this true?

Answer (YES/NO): NO